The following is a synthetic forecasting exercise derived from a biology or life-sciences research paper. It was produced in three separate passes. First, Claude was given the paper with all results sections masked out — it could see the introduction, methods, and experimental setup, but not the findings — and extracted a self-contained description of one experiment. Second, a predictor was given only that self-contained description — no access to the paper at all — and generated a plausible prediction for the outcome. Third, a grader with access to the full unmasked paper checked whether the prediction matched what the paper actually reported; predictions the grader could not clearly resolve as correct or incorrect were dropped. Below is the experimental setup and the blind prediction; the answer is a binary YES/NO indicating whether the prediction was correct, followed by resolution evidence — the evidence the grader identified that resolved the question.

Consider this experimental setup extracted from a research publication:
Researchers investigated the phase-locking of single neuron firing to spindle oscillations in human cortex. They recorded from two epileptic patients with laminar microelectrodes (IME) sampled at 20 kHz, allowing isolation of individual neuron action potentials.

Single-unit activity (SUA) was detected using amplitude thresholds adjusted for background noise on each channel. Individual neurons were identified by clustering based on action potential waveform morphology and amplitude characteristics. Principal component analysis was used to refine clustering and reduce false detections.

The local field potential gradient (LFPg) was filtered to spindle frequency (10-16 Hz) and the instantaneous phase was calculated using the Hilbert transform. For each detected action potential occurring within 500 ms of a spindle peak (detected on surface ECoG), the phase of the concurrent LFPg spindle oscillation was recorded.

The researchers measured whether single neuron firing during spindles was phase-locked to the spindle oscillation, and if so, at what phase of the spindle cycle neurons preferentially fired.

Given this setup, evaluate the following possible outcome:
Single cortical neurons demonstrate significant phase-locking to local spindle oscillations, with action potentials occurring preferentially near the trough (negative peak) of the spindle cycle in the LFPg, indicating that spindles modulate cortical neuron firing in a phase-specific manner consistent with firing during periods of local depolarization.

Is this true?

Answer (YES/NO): NO